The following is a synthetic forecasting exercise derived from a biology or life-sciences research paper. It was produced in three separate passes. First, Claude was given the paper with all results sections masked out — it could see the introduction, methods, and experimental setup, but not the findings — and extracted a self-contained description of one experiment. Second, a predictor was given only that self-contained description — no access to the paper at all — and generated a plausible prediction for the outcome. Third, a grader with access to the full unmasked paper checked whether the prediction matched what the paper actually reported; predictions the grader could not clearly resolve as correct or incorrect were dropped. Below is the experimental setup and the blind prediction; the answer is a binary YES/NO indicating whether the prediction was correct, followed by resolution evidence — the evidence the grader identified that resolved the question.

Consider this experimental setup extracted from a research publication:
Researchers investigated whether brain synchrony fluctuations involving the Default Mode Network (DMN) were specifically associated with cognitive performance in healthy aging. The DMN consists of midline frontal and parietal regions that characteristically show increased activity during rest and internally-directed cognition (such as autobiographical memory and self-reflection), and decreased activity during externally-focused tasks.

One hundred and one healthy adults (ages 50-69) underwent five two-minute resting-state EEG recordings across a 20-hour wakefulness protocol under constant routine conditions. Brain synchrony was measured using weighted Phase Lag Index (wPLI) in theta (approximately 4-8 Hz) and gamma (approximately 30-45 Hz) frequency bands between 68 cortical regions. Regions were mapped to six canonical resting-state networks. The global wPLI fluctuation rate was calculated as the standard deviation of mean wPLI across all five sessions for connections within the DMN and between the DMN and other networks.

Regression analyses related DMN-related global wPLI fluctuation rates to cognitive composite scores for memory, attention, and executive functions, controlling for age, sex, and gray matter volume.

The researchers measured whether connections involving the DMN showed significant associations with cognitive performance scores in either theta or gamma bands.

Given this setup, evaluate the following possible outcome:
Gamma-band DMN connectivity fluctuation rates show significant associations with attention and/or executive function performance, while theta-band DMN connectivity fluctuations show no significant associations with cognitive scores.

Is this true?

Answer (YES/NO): NO